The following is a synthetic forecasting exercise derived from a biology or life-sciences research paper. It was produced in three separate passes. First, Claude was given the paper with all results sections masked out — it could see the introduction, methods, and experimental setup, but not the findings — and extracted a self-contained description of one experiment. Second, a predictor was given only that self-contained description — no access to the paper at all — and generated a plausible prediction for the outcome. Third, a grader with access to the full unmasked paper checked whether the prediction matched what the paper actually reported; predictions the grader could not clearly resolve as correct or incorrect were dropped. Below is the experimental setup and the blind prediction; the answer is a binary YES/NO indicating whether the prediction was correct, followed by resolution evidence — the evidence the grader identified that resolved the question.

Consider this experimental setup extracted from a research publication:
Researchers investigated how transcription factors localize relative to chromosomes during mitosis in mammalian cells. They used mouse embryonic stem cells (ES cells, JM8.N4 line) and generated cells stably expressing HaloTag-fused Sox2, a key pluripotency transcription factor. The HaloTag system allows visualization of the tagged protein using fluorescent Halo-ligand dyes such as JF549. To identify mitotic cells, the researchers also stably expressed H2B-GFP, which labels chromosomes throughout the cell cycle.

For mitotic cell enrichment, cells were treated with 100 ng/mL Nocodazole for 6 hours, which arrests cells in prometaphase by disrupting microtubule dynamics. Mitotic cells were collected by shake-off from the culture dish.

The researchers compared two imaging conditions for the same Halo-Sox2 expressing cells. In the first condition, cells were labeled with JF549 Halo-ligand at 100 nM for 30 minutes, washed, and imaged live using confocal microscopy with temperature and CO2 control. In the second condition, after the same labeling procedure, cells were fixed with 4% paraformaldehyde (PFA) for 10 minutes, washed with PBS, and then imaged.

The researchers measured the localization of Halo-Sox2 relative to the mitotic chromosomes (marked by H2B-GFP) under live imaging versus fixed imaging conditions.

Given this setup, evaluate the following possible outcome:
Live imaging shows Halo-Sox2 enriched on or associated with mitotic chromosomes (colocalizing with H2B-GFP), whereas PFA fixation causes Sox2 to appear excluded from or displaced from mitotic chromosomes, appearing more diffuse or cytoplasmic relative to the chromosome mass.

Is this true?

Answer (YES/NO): YES